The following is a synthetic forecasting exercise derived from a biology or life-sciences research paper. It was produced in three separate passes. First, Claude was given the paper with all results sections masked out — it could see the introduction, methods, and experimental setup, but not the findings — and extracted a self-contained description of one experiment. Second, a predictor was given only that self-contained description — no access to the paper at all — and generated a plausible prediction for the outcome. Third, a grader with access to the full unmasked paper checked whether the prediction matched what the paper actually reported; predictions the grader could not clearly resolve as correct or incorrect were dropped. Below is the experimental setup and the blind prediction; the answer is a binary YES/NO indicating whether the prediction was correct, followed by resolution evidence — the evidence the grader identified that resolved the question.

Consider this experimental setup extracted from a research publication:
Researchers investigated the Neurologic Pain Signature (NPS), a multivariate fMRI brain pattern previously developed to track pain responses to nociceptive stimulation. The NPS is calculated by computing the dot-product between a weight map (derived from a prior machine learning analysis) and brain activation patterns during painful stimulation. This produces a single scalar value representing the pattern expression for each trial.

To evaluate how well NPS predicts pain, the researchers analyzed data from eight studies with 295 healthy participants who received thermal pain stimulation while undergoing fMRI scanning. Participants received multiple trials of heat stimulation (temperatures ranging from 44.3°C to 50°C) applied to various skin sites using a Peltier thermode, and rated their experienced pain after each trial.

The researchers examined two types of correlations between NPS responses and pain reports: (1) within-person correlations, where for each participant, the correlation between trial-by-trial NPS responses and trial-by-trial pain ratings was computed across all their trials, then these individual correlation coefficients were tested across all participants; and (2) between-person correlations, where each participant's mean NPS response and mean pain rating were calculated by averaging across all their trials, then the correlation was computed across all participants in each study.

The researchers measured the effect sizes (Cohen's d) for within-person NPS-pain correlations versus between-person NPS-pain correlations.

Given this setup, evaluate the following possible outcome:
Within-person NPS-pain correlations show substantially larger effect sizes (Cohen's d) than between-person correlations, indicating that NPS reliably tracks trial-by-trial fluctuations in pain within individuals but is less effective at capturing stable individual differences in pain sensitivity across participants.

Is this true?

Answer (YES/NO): YES